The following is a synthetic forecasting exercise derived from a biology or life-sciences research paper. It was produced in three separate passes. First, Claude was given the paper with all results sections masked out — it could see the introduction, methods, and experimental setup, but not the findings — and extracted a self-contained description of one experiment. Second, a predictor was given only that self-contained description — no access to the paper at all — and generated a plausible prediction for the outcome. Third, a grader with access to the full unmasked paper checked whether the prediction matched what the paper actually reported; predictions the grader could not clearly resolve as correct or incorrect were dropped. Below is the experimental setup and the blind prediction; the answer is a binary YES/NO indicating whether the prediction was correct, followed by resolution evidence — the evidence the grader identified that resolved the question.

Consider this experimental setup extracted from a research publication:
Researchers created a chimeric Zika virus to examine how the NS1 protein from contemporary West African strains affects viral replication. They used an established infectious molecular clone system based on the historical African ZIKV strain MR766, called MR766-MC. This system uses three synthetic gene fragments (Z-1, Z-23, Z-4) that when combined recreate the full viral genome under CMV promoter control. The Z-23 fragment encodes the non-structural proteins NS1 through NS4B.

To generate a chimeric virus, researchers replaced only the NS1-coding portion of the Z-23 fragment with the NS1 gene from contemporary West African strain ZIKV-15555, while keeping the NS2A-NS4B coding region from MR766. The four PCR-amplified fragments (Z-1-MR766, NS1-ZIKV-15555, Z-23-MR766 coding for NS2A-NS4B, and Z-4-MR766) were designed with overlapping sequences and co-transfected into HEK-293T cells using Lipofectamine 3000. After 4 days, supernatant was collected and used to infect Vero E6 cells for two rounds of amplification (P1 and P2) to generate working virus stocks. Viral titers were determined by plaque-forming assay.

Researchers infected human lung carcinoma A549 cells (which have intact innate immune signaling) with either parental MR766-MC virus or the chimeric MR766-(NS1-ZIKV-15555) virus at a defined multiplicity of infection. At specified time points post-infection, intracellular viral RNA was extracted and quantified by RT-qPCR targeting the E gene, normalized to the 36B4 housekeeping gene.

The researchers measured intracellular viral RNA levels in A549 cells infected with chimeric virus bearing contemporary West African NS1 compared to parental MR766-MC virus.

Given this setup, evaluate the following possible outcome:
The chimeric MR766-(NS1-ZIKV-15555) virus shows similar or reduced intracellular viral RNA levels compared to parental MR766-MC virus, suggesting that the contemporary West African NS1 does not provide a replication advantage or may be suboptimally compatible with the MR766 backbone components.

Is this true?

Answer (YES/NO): NO